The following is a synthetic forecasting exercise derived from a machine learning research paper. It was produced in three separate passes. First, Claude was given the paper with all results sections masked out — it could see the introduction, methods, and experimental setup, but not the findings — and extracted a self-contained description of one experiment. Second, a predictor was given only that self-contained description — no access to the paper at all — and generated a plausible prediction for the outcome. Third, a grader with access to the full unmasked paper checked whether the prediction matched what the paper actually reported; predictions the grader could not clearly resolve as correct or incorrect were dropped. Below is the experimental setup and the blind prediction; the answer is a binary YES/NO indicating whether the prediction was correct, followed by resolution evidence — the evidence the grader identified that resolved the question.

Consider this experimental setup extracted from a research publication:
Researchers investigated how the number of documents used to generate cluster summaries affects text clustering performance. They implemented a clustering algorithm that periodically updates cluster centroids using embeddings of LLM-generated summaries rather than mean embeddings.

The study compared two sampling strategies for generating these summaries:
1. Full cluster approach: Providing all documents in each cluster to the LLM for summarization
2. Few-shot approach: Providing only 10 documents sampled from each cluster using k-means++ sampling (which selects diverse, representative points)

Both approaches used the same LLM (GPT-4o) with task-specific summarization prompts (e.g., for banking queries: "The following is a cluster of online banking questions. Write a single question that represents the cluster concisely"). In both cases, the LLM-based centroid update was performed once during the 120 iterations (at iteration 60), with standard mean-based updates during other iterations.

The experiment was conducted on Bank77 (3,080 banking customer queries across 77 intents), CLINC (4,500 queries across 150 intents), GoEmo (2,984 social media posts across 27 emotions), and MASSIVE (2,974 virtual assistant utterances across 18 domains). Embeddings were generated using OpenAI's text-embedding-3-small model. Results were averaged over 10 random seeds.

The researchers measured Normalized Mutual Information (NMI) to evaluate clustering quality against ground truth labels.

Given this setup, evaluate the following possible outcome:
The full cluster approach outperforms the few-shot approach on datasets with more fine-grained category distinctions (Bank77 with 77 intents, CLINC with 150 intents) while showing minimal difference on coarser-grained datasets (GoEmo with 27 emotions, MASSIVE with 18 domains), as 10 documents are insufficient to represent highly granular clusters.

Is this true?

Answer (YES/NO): NO